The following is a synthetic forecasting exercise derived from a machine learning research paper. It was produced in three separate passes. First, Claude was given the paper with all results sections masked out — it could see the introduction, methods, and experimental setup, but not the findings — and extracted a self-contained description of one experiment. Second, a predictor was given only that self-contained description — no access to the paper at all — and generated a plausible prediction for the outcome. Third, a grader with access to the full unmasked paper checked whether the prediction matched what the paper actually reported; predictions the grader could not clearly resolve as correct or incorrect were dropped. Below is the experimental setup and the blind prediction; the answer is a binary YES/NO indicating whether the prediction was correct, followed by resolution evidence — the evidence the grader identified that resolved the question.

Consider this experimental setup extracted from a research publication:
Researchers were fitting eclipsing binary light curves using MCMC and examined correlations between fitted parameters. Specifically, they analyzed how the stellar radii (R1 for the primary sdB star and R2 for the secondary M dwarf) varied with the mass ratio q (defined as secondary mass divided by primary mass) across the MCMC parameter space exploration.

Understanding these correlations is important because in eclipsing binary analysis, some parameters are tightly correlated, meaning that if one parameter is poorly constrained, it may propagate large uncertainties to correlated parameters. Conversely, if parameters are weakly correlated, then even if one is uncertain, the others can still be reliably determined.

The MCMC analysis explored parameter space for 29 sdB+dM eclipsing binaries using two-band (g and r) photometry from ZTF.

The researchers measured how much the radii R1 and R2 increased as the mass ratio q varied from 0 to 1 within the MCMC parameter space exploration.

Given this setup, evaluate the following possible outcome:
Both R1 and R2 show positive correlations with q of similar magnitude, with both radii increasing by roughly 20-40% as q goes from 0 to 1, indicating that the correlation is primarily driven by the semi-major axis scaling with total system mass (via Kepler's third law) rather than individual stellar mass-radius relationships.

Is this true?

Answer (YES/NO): YES